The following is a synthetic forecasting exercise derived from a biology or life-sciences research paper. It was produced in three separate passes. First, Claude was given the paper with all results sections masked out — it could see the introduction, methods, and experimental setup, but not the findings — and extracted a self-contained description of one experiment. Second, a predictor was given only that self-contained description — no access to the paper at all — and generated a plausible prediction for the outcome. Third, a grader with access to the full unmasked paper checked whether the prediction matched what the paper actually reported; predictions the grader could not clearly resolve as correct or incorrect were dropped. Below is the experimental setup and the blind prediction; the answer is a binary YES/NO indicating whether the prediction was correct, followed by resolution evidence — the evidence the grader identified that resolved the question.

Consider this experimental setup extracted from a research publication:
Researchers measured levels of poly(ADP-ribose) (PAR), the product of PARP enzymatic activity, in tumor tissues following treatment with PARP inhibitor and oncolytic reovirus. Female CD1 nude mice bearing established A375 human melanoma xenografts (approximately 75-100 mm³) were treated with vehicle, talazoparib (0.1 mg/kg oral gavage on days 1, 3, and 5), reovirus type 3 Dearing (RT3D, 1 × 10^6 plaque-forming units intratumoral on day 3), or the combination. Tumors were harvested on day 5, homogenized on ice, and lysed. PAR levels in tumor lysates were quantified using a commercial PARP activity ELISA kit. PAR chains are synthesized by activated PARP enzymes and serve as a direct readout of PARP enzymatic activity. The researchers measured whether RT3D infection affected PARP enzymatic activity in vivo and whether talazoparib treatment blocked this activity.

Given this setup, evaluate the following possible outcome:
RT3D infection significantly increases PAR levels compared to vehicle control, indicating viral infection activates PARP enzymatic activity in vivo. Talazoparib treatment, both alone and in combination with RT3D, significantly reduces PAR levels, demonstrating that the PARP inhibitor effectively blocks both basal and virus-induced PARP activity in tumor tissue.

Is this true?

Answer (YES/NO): YES